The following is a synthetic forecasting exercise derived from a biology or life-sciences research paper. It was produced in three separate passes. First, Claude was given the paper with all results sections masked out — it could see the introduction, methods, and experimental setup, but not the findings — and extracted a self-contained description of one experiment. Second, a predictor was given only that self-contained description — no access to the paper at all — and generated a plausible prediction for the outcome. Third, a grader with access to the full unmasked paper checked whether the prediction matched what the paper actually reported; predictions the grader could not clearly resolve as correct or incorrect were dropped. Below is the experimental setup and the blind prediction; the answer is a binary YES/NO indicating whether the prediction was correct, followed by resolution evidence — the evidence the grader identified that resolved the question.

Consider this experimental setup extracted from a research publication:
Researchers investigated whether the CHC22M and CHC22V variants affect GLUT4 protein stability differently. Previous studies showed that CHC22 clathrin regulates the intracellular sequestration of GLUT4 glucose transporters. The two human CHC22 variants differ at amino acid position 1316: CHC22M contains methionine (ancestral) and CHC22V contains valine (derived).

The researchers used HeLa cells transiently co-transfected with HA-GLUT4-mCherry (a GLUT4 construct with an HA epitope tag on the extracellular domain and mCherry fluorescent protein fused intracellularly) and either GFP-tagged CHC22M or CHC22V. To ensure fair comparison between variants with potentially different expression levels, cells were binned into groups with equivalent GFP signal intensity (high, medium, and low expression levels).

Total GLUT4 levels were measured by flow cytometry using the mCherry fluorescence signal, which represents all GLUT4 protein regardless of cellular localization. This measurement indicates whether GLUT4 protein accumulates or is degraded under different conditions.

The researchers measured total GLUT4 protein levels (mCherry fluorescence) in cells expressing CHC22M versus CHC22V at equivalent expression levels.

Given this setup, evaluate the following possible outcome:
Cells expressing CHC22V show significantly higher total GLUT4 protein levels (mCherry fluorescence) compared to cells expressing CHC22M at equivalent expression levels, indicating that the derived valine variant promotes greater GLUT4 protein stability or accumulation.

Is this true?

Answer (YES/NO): NO